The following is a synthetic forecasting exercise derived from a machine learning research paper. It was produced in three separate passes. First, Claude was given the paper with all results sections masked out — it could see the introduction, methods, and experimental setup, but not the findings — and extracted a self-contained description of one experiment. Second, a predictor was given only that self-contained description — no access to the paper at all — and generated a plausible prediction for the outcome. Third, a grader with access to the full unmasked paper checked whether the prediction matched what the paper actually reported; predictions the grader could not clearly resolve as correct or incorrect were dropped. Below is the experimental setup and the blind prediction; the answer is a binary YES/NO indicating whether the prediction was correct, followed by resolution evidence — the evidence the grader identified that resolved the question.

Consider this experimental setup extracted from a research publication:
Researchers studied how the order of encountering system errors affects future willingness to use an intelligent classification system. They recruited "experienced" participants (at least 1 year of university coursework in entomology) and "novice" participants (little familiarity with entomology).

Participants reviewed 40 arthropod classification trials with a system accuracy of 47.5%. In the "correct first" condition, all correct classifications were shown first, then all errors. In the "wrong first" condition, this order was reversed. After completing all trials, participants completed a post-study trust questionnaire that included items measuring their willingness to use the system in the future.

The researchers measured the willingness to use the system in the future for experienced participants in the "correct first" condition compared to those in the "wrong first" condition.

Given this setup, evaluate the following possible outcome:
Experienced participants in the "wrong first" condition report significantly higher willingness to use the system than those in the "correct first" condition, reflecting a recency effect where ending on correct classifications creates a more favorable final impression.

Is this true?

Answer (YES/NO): NO